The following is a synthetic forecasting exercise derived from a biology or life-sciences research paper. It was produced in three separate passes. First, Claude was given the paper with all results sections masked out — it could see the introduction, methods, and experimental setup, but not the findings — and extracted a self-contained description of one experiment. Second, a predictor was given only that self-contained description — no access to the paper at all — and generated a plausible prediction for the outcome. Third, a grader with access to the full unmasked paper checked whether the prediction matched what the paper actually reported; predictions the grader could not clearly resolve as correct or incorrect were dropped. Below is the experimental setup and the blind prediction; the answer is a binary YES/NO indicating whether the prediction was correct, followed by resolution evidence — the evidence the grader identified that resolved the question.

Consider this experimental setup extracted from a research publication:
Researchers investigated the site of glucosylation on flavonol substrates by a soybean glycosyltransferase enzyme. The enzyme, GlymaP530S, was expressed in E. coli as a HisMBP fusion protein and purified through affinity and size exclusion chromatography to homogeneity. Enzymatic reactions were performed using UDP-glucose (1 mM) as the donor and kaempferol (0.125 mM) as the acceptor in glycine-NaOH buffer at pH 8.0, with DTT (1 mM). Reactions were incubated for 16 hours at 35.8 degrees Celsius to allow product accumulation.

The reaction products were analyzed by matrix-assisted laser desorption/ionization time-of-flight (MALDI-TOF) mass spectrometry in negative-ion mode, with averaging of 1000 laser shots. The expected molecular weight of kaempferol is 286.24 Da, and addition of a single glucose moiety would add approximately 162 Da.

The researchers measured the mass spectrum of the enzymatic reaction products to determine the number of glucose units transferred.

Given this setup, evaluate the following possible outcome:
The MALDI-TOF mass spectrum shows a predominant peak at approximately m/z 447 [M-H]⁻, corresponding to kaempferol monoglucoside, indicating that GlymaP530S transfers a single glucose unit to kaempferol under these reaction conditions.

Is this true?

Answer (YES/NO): NO